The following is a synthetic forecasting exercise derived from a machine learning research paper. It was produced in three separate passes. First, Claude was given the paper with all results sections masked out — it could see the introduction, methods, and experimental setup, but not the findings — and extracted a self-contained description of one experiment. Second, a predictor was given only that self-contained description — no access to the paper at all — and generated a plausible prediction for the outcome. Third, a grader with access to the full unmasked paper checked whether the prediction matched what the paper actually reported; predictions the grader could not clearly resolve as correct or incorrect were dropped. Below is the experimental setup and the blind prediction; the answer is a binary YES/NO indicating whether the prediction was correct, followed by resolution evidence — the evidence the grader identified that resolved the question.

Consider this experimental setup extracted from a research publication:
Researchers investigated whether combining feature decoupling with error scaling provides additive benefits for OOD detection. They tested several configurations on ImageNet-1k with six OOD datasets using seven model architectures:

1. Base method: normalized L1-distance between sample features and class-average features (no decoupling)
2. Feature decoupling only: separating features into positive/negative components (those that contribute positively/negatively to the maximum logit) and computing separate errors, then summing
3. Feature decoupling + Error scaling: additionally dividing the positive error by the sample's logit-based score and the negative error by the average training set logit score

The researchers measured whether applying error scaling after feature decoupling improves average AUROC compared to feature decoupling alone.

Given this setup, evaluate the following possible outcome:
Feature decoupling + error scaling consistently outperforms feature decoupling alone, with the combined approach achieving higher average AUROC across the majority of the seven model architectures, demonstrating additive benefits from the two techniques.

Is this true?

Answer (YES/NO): YES